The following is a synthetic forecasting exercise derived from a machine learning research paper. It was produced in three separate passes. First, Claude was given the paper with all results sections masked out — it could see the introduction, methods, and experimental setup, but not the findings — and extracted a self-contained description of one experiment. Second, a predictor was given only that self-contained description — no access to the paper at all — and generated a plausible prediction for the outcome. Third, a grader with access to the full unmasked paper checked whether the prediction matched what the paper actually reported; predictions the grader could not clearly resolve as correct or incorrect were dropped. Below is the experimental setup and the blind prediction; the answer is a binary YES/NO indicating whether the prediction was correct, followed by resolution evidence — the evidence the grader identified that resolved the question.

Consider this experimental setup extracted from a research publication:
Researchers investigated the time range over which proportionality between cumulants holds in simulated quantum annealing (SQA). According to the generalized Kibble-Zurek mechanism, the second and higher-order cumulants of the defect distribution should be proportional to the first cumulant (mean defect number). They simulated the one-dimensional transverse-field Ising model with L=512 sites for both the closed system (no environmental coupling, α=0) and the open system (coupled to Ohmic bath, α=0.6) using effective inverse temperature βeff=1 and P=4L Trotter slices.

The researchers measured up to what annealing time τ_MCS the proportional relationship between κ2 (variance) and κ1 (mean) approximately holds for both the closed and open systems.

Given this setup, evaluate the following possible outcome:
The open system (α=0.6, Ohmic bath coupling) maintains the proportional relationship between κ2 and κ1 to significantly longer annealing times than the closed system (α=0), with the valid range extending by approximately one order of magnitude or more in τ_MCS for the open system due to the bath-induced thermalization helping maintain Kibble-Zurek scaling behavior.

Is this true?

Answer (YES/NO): YES